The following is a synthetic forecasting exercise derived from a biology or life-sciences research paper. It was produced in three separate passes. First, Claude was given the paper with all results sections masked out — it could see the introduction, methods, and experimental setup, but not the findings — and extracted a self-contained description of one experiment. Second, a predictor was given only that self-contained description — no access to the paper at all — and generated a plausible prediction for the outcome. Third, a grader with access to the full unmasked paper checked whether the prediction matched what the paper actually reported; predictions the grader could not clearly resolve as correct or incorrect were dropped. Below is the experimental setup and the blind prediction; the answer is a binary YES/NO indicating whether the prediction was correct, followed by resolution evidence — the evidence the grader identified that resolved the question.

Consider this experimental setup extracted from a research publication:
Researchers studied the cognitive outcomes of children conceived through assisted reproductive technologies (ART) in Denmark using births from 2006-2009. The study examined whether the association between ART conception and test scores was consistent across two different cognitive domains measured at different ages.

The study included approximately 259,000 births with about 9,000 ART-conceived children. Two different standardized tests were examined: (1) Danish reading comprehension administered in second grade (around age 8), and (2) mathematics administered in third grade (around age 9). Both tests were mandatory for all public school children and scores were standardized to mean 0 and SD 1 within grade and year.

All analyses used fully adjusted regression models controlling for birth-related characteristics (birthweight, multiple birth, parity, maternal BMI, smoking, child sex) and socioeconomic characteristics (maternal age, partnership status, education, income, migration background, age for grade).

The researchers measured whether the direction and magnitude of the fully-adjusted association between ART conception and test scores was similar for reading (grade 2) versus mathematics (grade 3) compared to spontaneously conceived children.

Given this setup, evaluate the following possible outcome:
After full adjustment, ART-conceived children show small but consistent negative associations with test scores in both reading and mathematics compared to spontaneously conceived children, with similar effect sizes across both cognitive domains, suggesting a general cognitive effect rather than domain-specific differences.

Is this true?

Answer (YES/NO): YES